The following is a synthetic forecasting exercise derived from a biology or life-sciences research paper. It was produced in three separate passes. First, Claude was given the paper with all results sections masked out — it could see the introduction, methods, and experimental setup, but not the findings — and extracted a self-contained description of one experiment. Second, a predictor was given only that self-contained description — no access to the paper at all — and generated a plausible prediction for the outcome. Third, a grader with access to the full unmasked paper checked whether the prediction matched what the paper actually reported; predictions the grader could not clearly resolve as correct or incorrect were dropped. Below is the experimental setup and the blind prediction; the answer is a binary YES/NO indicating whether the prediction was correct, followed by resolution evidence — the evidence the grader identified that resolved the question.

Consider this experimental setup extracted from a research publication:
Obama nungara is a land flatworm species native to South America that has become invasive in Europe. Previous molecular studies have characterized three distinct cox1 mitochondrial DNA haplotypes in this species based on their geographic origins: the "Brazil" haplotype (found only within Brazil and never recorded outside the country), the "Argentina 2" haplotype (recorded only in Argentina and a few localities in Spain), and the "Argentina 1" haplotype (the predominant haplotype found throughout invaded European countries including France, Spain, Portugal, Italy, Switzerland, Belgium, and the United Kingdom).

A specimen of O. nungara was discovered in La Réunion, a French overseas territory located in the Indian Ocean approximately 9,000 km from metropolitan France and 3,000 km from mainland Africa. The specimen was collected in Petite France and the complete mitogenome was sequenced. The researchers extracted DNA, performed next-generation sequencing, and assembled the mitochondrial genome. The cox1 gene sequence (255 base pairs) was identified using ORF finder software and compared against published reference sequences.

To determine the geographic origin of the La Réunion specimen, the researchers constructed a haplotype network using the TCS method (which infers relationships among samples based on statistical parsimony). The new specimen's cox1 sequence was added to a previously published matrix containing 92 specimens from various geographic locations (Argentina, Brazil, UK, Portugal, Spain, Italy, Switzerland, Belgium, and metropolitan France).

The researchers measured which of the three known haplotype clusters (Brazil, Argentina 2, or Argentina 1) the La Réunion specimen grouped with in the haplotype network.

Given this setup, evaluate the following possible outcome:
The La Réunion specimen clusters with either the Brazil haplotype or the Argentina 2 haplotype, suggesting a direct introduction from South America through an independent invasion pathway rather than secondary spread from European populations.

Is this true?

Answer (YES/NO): NO